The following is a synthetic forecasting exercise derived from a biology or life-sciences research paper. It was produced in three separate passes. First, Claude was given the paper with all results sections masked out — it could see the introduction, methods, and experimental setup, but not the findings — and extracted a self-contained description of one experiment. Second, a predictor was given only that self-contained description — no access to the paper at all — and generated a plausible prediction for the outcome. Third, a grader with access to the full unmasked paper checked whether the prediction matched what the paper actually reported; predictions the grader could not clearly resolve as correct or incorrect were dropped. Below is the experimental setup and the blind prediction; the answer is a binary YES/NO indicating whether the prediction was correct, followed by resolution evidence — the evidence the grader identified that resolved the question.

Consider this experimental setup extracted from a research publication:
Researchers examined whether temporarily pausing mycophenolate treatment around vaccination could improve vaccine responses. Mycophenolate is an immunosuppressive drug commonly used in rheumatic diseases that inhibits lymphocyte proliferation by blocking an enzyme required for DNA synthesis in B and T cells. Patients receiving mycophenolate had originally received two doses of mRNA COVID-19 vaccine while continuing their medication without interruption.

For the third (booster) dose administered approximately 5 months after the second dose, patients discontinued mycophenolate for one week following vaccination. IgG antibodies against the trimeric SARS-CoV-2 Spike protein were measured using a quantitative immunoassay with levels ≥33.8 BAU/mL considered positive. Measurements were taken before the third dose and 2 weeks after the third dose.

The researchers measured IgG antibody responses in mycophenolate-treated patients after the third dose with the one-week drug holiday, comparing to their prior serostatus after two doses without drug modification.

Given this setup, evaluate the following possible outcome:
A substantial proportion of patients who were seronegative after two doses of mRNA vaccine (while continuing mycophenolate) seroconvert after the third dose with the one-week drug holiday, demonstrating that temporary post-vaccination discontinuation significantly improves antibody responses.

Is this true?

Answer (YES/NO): YES